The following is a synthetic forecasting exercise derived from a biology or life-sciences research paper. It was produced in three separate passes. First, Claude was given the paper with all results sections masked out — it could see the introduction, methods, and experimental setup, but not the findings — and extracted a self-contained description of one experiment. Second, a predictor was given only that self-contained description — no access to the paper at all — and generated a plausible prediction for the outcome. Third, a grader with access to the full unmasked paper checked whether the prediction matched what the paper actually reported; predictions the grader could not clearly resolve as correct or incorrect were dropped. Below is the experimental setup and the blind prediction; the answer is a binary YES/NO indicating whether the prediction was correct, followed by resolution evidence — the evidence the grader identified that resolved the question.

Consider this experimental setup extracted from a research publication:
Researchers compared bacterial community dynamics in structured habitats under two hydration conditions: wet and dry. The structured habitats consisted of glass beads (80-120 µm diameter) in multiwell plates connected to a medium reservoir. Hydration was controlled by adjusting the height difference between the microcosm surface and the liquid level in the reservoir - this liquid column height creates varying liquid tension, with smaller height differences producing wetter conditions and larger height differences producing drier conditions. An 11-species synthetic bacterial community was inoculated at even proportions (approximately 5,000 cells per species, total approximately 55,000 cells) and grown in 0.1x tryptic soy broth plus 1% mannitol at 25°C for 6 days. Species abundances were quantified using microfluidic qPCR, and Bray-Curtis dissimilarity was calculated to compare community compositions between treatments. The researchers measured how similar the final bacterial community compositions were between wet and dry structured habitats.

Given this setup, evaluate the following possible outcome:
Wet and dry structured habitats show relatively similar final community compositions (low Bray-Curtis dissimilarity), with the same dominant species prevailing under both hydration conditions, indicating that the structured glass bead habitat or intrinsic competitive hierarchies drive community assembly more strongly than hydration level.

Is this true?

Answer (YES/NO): NO